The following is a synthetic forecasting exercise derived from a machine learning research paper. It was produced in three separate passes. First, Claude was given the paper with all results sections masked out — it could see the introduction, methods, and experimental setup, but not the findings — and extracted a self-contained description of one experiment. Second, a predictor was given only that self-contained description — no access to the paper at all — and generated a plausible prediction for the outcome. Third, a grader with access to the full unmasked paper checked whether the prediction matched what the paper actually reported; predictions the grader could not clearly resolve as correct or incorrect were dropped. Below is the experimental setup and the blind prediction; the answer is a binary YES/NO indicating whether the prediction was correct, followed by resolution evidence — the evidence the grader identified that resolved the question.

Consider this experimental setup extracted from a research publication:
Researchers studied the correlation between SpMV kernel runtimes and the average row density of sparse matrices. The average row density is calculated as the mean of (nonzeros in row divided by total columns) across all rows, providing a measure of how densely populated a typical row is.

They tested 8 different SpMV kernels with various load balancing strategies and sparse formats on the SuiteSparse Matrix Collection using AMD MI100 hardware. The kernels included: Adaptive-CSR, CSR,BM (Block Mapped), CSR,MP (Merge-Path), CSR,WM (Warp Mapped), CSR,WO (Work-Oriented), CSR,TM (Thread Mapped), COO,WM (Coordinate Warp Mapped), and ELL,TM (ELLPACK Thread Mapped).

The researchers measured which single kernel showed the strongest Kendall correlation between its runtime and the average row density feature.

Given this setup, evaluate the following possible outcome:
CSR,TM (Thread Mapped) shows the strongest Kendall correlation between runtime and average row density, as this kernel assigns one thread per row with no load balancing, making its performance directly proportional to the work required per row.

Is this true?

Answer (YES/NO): NO